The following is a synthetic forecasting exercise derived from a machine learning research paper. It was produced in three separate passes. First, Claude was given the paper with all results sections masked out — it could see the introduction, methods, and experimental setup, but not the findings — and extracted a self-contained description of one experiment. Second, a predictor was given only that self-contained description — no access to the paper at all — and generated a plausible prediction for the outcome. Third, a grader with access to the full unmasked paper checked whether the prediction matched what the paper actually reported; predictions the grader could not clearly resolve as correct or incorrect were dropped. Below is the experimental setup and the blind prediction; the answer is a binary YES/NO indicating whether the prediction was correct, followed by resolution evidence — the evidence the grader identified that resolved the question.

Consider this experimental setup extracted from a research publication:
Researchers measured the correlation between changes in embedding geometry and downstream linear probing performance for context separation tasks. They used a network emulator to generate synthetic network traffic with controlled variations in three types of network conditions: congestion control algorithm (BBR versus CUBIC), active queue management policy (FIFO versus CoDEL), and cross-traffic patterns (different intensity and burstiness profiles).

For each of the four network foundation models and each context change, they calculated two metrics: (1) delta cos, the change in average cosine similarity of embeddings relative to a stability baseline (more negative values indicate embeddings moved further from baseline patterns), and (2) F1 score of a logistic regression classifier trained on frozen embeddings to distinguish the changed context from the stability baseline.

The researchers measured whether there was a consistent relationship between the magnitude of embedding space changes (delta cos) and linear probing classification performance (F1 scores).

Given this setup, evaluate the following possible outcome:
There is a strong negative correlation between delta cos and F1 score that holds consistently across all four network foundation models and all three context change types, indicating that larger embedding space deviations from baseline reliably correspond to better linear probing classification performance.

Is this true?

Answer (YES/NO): NO